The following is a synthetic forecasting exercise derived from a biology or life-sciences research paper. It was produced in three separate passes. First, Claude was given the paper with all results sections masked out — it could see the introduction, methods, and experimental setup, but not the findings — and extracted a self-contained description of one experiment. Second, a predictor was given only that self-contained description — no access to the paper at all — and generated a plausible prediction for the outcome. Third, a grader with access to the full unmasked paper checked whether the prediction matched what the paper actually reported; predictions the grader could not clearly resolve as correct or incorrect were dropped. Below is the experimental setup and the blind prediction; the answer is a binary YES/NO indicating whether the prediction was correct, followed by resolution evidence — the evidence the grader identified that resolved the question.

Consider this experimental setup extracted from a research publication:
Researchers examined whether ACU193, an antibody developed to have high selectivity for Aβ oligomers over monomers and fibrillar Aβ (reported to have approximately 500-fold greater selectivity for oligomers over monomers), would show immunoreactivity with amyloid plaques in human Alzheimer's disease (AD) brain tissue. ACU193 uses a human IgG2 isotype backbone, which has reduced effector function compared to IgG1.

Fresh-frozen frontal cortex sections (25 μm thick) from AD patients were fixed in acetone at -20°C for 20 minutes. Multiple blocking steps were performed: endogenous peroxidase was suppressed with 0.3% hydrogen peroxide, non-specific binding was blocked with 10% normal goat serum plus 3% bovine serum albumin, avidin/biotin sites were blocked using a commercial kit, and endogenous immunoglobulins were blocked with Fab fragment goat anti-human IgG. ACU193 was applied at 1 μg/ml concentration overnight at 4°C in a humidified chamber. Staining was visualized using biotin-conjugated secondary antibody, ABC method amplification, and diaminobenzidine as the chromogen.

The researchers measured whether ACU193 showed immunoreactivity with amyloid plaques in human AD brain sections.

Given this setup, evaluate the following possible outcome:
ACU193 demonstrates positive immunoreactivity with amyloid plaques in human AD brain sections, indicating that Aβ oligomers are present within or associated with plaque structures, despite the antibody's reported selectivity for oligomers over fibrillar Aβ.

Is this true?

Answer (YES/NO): YES